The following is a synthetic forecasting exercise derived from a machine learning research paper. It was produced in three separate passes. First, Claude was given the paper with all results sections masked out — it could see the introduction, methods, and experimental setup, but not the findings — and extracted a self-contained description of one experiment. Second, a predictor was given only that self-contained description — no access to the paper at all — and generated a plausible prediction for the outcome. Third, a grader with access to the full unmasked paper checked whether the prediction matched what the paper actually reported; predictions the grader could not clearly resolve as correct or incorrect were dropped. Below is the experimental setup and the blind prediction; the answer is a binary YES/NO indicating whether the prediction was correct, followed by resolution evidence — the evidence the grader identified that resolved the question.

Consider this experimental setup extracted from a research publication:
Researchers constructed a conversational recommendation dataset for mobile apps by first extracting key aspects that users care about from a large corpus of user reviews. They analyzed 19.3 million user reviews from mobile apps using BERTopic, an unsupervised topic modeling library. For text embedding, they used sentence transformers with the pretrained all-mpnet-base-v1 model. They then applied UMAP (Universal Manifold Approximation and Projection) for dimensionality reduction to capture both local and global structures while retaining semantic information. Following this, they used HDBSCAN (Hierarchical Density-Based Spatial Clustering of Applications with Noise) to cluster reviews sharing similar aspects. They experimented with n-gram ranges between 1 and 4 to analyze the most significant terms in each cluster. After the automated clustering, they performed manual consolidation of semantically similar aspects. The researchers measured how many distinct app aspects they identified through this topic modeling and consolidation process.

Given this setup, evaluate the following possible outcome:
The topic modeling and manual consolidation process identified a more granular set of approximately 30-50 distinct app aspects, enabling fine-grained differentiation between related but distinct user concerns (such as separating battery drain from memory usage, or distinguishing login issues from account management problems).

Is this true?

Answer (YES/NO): NO